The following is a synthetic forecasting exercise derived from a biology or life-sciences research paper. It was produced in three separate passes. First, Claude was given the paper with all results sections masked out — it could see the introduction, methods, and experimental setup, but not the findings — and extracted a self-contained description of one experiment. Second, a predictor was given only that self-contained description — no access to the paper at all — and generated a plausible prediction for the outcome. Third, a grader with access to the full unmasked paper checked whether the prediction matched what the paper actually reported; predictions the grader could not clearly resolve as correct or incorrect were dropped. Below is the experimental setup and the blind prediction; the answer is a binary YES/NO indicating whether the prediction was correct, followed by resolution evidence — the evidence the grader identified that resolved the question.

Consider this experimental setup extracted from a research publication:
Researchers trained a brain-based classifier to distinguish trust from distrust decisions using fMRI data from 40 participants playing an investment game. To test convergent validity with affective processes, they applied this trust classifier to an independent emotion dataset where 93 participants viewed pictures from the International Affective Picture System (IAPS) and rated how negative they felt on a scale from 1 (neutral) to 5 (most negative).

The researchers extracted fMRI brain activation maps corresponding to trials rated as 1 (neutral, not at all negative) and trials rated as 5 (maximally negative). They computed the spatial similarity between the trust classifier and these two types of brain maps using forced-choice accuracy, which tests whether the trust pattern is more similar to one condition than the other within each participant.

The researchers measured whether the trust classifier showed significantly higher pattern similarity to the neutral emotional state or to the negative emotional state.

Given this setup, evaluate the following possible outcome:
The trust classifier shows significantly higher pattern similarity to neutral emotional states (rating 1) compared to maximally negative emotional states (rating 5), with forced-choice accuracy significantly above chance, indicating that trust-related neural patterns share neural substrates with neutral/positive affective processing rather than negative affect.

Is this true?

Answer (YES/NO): YES